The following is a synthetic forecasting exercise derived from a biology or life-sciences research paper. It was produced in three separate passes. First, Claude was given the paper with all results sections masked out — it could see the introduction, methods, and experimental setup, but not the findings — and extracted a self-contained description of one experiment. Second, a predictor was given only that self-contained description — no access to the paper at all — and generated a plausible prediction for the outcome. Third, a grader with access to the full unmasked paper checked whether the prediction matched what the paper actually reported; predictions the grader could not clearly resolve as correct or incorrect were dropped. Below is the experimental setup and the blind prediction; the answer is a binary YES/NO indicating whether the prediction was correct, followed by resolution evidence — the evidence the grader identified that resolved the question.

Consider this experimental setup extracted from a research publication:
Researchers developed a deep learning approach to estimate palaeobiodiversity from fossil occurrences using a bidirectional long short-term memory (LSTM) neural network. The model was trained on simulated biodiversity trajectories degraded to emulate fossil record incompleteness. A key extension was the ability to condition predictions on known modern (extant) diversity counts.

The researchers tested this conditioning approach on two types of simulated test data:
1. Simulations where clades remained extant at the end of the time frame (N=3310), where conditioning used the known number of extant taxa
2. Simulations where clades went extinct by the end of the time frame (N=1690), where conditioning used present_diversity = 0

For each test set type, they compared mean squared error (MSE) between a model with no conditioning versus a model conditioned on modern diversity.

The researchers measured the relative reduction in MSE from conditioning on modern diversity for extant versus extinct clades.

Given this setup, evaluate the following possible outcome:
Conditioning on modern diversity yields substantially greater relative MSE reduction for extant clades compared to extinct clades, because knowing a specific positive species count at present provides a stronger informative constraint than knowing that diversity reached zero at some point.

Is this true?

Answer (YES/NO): YES